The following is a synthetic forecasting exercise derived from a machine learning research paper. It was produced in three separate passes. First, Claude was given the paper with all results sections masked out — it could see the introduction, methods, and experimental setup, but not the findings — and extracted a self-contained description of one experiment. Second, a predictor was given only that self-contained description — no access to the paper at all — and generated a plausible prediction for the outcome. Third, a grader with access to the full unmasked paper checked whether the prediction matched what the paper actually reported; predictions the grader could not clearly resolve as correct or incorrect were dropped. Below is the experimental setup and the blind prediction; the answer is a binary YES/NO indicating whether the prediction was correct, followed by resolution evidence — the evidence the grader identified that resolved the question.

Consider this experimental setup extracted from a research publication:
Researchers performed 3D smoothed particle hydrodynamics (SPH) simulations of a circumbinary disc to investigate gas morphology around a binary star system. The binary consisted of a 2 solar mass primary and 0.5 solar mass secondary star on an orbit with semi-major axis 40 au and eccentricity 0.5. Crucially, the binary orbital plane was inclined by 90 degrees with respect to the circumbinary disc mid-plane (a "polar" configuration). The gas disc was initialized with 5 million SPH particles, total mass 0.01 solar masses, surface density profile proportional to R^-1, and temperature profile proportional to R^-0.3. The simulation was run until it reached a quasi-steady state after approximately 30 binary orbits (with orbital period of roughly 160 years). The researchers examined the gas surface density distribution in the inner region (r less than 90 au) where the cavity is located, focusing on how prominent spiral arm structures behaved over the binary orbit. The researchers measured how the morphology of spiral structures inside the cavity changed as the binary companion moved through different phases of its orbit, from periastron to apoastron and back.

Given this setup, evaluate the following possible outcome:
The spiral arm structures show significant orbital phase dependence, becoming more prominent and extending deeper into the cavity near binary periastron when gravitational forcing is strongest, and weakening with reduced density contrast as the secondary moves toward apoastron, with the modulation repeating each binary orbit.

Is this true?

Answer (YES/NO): NO